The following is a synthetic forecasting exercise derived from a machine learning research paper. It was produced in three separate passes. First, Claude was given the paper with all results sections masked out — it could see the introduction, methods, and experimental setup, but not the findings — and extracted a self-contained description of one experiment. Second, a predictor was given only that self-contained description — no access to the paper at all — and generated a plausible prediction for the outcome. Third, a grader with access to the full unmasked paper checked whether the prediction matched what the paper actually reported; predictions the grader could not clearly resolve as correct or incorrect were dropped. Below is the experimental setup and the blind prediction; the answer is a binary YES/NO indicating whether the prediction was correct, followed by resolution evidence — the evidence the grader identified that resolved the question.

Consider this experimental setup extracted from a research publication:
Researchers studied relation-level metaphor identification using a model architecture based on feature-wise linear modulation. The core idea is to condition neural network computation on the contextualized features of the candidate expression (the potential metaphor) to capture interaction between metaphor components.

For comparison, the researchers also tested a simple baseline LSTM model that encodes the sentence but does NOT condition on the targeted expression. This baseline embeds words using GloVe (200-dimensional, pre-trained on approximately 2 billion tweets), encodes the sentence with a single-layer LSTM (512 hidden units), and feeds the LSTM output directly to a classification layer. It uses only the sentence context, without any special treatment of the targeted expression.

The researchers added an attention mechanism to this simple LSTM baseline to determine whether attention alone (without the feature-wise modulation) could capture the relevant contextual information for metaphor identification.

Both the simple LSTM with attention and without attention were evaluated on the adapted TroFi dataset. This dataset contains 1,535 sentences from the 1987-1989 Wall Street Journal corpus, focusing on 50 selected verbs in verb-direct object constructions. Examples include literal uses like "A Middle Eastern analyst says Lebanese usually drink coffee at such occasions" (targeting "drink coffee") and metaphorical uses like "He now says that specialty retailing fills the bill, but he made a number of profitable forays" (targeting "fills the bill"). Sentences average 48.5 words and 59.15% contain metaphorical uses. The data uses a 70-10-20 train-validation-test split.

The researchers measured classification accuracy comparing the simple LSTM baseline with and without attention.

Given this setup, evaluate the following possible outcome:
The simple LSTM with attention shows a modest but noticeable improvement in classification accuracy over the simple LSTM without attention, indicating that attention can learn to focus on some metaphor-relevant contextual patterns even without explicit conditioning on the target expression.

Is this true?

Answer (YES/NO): NO